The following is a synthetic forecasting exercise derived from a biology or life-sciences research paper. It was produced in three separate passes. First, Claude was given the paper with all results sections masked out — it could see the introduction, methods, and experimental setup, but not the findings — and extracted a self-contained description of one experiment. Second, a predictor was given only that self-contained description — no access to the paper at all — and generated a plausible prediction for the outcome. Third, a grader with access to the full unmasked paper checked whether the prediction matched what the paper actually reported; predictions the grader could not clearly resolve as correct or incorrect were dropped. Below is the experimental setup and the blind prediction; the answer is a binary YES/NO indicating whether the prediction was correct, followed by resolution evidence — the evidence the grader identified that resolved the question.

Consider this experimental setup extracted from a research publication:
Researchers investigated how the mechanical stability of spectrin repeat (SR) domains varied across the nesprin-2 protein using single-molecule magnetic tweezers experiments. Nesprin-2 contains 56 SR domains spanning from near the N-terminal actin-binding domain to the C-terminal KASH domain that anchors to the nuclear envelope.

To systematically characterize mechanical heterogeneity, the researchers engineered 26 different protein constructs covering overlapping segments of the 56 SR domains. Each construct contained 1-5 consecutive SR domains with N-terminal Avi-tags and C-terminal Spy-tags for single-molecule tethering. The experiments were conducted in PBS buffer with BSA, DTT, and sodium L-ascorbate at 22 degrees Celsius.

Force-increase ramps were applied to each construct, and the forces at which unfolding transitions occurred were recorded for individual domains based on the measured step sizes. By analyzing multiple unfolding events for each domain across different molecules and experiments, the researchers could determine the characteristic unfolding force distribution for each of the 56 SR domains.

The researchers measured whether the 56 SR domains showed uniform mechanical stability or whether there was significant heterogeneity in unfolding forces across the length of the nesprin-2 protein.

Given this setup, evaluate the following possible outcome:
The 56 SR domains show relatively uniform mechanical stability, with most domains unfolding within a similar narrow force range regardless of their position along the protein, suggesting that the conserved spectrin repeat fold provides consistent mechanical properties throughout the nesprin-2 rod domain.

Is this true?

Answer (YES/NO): NO